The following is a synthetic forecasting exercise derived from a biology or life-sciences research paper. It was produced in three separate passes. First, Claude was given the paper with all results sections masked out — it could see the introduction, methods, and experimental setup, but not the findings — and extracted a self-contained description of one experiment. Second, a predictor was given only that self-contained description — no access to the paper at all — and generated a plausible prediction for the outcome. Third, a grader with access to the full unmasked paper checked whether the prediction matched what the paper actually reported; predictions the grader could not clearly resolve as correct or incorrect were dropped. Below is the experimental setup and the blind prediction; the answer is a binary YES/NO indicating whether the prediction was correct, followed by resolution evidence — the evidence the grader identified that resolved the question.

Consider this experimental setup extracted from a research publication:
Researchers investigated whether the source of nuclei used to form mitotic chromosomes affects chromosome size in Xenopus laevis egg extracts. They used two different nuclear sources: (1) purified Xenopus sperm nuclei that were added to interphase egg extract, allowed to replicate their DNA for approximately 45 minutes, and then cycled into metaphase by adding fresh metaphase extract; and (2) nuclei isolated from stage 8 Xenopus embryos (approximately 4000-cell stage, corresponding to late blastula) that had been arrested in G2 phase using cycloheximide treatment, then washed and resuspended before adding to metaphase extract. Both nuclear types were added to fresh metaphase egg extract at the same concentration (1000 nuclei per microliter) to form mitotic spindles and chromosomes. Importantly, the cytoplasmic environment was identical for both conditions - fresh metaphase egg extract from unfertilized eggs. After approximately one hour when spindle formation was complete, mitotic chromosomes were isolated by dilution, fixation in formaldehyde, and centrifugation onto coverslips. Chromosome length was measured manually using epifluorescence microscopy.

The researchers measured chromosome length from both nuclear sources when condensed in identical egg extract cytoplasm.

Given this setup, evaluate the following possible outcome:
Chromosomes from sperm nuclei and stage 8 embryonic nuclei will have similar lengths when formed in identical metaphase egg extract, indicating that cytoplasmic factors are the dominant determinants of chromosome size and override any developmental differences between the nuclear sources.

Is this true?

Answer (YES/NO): NO